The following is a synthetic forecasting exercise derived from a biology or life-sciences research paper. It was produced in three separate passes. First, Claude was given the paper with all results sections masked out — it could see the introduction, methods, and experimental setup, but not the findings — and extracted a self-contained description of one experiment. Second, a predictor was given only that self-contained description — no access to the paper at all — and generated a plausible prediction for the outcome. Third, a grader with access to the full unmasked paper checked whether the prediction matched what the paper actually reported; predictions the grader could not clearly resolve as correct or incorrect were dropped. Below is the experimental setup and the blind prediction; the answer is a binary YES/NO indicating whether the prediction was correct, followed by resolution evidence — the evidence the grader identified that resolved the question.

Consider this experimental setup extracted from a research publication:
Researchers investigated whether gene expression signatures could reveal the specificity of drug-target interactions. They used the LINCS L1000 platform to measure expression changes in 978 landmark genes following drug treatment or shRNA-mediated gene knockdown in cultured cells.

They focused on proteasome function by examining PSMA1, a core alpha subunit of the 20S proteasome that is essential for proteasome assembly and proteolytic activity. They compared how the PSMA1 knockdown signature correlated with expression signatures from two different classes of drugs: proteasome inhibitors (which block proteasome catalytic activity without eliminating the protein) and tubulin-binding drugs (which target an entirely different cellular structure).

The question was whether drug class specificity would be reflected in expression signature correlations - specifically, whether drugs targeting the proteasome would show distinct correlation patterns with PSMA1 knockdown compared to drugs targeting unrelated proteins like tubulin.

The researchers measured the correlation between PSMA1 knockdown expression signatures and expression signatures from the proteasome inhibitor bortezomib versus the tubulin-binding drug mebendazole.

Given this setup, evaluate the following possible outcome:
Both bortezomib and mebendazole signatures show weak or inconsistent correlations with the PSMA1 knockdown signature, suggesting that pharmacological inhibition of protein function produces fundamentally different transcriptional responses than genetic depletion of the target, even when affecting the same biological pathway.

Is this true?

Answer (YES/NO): NO